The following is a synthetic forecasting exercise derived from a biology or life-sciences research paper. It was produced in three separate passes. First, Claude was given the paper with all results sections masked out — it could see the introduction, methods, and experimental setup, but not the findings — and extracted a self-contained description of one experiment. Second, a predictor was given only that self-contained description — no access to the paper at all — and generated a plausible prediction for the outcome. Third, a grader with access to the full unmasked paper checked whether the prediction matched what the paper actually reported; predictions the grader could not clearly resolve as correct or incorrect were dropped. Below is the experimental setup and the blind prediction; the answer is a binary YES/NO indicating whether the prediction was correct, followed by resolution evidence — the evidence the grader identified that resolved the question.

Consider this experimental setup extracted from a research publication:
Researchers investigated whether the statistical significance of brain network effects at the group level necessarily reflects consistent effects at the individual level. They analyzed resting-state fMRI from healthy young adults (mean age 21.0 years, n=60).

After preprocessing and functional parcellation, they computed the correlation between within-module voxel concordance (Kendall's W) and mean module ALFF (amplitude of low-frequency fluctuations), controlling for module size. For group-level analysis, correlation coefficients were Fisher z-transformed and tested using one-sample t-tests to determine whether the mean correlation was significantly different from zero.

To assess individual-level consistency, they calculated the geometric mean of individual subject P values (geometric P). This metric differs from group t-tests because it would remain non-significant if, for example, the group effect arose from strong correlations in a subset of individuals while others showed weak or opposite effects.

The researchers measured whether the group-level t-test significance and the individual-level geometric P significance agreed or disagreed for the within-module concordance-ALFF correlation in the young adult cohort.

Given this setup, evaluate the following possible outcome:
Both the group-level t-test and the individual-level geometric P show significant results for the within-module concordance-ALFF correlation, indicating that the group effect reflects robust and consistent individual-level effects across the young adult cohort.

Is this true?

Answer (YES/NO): NO